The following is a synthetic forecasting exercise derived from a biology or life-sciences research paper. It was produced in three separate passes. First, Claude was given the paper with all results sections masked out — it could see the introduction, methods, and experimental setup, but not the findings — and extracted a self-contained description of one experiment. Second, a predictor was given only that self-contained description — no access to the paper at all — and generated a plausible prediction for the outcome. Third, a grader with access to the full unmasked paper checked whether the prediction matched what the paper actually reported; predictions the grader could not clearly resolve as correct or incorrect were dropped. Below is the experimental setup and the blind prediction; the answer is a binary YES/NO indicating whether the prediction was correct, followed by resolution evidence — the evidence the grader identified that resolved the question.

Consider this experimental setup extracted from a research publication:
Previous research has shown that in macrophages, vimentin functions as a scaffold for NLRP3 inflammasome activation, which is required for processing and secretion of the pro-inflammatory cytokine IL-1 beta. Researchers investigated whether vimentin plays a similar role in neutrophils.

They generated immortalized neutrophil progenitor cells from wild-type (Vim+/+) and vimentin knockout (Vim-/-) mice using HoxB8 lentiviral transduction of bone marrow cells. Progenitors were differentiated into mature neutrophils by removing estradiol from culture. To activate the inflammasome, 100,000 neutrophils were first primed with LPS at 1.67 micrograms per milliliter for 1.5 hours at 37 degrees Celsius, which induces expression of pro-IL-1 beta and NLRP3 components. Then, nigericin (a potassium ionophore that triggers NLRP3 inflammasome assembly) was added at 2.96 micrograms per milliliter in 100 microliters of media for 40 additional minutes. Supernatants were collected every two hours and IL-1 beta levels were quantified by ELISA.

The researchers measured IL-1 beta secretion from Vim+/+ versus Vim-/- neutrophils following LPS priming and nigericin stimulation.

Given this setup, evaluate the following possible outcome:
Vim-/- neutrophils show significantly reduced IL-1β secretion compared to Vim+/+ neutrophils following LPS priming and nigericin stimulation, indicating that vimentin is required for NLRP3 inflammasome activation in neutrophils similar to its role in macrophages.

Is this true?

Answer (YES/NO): NO